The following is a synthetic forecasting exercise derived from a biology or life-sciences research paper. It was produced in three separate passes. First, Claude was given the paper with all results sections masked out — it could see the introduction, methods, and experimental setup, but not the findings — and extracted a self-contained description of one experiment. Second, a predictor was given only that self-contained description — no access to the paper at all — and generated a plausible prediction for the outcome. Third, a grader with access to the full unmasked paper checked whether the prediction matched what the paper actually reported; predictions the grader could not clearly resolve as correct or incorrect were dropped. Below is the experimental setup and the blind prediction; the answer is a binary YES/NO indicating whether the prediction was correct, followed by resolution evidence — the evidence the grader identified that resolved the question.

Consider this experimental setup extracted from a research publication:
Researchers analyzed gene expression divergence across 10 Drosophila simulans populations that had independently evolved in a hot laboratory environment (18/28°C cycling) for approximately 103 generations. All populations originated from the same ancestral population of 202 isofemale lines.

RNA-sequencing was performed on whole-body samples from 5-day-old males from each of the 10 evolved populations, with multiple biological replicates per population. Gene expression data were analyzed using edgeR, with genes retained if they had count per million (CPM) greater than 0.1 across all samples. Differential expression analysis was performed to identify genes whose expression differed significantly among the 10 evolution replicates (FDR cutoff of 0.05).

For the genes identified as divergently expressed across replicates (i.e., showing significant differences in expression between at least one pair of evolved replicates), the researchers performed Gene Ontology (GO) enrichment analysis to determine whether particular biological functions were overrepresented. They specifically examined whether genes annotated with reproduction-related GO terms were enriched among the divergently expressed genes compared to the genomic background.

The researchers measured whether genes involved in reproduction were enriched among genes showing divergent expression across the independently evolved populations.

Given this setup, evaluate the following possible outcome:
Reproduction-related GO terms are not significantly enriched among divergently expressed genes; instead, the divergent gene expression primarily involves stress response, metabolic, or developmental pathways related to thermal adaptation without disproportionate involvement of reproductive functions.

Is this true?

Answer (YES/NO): NO